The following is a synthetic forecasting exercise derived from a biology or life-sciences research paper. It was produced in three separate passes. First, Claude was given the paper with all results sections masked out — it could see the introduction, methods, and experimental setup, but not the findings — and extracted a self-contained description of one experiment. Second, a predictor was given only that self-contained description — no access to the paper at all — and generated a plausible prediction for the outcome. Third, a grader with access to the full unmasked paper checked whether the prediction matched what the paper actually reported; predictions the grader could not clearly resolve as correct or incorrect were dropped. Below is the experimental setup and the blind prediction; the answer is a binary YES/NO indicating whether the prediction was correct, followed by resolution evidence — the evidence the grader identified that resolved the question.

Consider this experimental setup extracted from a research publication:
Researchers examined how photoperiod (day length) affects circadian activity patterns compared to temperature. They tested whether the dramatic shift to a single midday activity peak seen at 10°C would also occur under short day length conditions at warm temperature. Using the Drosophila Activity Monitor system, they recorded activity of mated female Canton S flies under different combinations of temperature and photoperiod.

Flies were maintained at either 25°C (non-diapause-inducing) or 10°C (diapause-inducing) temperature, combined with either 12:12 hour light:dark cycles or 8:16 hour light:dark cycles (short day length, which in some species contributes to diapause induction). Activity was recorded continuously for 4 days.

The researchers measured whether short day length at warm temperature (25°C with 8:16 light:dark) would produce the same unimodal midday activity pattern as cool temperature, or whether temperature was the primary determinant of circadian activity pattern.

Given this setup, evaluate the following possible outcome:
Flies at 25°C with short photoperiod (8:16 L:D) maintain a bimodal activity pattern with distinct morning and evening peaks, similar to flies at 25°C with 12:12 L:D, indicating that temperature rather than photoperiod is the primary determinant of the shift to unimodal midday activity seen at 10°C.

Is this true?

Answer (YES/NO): YES